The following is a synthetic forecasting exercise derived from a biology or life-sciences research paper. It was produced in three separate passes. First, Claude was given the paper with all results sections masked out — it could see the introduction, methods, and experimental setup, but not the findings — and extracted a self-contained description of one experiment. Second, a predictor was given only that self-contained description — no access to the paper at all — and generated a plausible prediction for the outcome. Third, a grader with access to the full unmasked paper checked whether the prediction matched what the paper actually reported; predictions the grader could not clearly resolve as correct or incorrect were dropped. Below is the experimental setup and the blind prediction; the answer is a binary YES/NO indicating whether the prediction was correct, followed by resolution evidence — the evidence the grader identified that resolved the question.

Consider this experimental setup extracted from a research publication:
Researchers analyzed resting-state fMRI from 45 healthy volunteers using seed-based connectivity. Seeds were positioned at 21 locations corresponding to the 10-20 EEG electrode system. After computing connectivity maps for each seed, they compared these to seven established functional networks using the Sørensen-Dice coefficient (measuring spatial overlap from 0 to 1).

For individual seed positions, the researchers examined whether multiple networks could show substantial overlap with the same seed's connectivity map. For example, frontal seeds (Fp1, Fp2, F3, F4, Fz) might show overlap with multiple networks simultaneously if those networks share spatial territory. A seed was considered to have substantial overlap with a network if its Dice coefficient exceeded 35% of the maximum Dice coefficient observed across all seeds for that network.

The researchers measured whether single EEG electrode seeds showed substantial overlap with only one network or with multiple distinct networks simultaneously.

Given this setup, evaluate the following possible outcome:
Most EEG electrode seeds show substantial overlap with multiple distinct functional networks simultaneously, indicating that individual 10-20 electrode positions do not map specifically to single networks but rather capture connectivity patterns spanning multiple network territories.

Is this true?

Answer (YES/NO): YES